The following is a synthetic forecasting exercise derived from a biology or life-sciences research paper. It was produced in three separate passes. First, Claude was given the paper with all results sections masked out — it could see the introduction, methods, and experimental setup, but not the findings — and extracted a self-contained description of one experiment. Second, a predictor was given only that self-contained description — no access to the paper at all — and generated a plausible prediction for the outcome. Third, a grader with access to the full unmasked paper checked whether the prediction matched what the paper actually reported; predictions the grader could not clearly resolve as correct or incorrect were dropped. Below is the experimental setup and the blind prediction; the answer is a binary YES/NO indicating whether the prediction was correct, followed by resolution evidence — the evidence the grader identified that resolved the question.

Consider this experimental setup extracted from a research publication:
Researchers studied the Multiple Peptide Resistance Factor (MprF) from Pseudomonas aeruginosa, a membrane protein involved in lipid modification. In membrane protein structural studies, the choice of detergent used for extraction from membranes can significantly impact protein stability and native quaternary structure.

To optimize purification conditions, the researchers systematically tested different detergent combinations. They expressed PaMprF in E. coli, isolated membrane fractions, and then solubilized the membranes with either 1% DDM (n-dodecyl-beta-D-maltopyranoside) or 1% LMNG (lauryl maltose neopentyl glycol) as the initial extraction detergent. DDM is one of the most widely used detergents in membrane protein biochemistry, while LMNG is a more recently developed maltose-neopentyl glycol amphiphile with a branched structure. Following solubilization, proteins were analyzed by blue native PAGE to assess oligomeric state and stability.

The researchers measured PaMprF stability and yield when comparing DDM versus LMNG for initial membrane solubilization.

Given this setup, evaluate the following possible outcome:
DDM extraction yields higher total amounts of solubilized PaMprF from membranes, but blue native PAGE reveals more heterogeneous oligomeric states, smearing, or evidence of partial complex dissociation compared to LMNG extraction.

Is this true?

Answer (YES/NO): NO